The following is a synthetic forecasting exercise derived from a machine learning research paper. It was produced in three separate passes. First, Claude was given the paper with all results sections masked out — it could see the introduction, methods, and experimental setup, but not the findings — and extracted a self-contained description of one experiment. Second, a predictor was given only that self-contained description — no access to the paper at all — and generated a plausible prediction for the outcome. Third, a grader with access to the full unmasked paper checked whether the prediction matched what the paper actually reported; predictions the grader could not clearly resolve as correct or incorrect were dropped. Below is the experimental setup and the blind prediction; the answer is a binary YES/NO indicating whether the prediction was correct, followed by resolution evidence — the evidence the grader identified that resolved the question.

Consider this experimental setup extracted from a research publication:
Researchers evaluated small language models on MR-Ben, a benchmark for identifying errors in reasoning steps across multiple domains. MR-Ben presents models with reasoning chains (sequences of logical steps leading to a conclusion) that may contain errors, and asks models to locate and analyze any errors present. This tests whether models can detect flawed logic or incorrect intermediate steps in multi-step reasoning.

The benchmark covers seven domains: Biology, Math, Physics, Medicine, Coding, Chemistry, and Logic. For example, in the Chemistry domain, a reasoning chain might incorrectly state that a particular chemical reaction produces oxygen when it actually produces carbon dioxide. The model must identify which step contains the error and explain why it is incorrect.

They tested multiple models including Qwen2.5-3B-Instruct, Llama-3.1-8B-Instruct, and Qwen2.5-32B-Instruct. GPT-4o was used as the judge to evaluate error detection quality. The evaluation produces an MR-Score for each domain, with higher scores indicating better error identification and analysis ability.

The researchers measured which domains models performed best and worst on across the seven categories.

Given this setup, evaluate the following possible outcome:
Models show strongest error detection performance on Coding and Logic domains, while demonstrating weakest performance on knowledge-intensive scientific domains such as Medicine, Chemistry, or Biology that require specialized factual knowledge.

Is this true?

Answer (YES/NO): NO